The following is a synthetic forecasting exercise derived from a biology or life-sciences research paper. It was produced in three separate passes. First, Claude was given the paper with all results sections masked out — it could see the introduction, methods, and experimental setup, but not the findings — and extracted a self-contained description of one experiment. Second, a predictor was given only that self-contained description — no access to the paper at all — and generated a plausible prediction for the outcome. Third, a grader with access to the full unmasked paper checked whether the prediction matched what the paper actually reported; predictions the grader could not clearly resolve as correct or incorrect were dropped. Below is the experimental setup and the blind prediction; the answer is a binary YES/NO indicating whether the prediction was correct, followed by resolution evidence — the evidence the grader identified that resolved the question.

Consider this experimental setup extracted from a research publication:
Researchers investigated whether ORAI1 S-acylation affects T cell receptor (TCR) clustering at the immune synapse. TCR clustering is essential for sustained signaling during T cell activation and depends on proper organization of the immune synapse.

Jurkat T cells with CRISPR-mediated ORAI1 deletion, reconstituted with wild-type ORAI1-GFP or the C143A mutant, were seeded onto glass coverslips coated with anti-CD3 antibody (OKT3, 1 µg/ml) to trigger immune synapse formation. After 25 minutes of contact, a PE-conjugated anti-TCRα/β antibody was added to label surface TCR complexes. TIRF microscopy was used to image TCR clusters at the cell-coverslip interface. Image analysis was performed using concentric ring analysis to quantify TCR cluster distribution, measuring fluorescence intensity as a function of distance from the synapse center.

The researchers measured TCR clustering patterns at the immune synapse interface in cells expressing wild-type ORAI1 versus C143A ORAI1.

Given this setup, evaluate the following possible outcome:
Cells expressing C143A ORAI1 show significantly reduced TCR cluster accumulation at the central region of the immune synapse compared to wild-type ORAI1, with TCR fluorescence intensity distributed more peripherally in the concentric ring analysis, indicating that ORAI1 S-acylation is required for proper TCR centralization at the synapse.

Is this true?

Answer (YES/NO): NO